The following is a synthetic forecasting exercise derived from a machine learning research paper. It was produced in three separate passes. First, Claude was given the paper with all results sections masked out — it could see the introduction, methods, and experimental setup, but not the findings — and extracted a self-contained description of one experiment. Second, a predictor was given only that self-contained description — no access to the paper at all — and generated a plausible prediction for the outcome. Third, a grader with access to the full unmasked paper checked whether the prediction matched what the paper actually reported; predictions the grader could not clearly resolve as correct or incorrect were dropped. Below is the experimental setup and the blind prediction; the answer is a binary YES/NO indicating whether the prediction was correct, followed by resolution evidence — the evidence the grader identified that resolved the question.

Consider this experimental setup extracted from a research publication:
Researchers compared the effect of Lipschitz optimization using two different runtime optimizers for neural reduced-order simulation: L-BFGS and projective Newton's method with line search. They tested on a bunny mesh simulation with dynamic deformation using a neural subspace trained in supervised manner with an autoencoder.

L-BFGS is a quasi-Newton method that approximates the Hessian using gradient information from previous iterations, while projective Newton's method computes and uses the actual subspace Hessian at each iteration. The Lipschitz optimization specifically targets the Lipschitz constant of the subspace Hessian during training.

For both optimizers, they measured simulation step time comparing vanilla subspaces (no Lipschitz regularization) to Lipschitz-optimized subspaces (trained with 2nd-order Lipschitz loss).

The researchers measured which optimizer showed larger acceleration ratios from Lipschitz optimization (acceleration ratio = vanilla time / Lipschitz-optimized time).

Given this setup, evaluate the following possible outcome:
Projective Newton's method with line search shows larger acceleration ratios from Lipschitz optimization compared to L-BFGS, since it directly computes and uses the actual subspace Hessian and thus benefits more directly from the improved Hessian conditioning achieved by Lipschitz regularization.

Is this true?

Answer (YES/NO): NO